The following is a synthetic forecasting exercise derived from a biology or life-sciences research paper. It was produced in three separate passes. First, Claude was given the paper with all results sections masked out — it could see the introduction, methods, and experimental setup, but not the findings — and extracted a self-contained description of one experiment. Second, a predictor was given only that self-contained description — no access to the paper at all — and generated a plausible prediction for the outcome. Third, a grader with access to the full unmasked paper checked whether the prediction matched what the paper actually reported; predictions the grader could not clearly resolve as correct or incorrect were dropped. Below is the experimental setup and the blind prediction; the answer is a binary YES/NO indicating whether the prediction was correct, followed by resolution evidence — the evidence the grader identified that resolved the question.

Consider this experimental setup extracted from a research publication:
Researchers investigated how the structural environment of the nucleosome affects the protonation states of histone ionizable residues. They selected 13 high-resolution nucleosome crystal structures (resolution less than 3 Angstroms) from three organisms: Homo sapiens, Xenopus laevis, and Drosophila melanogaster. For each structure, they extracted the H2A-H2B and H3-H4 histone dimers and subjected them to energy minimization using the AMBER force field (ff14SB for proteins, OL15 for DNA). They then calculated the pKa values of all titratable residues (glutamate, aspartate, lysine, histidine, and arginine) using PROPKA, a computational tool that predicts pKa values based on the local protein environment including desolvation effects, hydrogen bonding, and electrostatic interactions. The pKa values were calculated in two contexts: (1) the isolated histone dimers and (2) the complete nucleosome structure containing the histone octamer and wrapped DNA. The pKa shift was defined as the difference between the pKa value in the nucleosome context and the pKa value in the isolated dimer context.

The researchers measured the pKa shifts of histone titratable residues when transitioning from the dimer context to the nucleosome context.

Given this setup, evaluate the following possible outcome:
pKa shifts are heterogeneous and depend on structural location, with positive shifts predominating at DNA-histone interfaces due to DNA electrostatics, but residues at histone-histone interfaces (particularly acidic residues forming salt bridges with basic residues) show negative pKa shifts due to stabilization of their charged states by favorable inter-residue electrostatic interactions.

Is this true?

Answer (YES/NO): NO